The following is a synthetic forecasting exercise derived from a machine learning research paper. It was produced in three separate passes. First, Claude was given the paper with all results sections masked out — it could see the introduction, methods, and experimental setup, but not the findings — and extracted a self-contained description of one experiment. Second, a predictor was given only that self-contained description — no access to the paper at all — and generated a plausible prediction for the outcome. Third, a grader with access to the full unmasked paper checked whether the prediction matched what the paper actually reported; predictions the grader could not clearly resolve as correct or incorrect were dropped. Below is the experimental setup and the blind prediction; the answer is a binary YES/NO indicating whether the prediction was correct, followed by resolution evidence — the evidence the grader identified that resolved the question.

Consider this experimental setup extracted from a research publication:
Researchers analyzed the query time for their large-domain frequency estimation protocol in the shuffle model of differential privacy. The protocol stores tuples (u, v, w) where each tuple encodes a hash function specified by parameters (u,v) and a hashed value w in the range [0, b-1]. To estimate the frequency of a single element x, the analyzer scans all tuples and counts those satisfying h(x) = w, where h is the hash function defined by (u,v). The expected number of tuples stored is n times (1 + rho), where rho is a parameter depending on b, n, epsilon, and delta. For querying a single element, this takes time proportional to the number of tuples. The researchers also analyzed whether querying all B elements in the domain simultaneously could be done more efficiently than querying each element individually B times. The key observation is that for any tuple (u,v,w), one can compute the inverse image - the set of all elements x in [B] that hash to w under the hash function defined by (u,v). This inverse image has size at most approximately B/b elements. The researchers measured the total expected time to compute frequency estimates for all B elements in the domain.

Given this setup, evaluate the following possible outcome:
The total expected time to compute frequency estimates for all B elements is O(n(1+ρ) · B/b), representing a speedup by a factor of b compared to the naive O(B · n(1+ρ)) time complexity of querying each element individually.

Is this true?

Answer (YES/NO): YES